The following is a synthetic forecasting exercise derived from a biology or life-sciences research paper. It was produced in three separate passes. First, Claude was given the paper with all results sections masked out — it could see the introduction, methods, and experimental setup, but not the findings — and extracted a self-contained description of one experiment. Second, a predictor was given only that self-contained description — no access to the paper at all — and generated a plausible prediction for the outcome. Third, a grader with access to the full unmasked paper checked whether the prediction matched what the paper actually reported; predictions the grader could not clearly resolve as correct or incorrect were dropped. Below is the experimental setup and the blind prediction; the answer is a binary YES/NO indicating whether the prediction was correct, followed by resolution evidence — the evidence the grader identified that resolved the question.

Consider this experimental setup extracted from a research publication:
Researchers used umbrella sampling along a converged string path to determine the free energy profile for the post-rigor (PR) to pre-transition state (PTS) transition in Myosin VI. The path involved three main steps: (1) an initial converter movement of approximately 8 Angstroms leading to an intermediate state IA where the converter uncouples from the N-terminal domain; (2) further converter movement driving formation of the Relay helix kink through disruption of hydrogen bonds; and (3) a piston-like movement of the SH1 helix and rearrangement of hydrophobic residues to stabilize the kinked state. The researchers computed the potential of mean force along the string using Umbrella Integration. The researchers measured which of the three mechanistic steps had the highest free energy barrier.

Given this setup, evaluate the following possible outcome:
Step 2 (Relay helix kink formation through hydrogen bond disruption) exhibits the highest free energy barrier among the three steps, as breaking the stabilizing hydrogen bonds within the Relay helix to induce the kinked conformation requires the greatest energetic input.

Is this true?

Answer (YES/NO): YES